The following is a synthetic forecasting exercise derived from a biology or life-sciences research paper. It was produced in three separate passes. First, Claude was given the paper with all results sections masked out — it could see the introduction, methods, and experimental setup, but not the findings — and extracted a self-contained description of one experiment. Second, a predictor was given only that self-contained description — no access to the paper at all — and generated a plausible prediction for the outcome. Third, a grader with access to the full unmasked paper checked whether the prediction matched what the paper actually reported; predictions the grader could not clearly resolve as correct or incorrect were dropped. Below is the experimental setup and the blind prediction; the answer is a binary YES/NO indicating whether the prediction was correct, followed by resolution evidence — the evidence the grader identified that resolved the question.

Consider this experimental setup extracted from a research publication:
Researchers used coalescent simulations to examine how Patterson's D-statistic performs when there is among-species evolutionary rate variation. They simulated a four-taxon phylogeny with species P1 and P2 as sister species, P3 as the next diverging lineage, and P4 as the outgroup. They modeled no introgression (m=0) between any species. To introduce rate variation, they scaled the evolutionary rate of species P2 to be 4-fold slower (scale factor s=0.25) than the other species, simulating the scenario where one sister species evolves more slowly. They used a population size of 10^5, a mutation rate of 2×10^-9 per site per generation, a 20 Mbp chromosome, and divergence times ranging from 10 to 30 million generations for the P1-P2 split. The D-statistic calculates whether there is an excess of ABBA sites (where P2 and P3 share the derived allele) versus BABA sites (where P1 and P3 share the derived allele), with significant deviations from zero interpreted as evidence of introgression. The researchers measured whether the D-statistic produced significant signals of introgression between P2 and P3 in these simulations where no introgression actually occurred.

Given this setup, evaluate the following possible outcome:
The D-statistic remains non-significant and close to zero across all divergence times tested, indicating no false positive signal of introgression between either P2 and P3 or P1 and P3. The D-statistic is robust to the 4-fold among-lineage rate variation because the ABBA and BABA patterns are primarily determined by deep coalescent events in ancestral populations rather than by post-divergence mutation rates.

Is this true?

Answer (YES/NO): NO